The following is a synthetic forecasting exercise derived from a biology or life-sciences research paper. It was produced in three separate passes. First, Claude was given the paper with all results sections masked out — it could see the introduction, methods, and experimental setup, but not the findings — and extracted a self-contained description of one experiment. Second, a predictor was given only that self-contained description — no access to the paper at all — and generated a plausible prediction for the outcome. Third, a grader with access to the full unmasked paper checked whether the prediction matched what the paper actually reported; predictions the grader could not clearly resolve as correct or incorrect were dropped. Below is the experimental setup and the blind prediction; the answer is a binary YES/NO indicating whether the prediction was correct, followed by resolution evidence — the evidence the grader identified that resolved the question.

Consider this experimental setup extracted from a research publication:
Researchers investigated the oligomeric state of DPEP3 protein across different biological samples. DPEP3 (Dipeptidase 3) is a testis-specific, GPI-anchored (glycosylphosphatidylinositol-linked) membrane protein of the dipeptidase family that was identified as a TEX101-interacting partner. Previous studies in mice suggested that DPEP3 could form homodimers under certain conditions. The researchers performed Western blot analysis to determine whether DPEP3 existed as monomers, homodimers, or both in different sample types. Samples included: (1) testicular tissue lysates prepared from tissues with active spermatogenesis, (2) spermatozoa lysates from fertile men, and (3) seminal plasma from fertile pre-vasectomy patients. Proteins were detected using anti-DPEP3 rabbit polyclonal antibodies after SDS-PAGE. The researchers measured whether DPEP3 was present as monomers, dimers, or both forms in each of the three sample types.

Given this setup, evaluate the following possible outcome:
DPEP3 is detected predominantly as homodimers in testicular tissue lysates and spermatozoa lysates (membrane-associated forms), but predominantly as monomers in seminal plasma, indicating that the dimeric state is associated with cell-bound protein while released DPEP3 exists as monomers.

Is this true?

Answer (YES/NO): NO